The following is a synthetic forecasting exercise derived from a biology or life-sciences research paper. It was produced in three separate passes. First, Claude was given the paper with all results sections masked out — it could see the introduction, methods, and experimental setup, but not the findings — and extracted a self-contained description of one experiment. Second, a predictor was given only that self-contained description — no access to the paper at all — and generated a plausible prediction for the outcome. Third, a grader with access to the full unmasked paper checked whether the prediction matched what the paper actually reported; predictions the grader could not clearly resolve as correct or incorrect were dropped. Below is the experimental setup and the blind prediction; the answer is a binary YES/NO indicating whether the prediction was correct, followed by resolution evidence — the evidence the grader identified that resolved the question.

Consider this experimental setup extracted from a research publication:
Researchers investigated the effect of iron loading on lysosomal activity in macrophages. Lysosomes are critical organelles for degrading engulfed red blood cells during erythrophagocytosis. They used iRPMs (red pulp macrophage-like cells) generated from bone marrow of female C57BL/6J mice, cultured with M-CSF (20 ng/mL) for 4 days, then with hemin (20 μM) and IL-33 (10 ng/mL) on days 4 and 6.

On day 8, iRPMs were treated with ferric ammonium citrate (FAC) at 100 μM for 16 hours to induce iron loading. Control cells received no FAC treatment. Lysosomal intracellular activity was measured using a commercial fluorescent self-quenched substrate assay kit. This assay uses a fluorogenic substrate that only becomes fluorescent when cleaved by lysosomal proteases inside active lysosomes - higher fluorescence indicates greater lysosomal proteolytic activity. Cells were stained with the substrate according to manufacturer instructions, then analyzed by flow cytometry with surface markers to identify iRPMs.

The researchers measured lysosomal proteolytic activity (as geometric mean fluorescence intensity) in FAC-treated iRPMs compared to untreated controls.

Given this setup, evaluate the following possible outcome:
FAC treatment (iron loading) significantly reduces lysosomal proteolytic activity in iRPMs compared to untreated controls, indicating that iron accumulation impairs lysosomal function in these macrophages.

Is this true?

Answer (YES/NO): YES